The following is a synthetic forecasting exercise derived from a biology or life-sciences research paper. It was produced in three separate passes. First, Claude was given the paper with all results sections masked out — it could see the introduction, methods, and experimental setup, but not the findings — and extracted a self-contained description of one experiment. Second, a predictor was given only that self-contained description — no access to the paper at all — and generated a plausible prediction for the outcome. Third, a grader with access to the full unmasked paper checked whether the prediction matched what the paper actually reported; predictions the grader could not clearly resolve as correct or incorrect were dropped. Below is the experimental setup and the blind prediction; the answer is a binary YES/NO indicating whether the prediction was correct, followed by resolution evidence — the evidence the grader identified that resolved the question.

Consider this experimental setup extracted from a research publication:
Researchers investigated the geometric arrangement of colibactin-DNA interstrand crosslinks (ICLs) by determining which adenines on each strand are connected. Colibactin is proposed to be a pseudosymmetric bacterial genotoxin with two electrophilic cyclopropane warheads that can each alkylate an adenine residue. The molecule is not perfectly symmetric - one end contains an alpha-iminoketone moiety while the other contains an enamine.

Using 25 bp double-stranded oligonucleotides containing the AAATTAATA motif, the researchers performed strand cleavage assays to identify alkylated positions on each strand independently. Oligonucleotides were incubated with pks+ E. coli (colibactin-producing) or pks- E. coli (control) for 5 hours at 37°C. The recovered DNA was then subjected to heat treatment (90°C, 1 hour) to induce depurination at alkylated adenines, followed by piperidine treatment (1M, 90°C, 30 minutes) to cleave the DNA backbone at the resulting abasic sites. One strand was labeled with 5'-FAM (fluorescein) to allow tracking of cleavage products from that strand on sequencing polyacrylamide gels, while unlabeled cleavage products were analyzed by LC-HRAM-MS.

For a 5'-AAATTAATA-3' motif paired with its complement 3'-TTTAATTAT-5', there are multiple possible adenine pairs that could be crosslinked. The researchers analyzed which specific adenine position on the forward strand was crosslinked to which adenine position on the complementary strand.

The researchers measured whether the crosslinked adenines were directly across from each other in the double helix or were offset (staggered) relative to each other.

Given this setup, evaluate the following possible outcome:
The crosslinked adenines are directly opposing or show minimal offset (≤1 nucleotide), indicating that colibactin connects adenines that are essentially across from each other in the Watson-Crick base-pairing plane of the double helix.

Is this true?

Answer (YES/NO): NO